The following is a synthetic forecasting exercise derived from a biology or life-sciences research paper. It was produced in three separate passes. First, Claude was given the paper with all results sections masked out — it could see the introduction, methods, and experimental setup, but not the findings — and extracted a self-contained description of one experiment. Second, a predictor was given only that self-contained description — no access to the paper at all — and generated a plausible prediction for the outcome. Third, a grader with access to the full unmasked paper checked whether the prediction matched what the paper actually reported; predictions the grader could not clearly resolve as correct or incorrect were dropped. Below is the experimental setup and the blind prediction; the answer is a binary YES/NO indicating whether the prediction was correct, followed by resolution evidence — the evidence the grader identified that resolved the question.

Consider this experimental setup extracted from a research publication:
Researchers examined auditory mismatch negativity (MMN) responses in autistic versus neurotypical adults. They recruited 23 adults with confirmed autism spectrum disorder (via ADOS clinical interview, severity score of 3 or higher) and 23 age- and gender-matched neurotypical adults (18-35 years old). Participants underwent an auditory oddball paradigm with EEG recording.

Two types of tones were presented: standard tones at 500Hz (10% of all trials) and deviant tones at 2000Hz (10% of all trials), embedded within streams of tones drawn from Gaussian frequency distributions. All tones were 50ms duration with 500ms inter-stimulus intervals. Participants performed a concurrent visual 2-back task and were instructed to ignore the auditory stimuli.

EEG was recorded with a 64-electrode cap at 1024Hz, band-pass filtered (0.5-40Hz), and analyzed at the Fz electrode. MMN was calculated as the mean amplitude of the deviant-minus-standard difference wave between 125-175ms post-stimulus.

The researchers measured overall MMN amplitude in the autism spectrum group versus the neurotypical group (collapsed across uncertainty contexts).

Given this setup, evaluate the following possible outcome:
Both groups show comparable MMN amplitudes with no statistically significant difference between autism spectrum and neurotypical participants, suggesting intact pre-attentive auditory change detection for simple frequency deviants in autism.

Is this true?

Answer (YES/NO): YES